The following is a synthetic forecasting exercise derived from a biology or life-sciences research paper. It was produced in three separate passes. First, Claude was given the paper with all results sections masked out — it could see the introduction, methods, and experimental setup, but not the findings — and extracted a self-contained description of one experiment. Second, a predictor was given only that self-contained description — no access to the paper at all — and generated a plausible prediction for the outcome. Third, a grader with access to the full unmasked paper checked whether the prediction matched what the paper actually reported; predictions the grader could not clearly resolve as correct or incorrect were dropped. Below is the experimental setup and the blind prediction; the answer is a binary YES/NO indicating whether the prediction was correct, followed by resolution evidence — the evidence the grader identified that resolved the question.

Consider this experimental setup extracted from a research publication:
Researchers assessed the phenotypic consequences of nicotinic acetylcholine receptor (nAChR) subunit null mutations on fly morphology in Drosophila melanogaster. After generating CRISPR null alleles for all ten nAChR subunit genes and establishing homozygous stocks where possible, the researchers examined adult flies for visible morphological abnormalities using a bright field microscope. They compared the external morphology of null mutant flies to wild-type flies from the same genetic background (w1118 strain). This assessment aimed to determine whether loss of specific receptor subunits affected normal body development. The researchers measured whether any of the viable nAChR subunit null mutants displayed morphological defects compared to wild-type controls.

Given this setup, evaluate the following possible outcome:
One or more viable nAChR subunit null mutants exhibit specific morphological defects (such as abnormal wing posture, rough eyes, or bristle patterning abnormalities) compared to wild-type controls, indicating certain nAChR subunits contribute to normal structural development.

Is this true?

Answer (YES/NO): YES